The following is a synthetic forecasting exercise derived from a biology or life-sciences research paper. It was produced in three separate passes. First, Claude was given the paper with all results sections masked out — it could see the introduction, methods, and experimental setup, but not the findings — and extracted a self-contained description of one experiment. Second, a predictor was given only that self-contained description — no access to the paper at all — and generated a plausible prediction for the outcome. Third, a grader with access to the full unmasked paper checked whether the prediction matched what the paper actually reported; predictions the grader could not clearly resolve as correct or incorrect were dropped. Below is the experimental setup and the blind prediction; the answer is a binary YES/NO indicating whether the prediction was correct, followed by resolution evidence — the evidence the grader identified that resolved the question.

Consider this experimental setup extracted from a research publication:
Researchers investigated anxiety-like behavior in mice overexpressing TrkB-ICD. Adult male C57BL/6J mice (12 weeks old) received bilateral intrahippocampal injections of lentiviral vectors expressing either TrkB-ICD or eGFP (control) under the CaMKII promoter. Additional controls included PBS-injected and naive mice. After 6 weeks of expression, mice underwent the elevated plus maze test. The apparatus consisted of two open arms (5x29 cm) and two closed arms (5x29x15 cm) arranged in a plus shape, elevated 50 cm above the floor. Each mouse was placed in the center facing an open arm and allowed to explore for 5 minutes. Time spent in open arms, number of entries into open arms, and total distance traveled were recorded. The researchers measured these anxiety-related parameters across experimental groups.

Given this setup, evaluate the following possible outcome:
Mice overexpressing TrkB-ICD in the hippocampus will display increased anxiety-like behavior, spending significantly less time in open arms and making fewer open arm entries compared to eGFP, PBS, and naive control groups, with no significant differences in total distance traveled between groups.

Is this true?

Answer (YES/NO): NO